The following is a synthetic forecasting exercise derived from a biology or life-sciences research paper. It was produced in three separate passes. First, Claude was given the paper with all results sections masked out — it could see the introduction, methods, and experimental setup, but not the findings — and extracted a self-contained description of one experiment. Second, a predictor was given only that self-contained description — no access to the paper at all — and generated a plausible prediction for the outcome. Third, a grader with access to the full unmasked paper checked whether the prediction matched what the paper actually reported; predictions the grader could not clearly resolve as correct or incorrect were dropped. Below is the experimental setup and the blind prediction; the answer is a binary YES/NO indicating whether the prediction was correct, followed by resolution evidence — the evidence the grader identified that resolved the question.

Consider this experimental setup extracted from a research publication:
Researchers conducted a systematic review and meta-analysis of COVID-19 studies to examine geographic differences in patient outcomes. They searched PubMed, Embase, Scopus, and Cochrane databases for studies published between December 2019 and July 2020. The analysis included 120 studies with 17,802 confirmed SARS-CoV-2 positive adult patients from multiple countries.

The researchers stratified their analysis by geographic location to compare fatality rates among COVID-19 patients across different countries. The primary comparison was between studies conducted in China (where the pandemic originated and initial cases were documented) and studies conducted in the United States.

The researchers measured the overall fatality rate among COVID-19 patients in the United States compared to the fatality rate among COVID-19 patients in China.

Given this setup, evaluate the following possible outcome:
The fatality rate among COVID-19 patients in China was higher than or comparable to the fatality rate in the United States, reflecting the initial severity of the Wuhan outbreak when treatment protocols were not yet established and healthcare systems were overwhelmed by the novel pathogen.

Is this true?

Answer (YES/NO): NO